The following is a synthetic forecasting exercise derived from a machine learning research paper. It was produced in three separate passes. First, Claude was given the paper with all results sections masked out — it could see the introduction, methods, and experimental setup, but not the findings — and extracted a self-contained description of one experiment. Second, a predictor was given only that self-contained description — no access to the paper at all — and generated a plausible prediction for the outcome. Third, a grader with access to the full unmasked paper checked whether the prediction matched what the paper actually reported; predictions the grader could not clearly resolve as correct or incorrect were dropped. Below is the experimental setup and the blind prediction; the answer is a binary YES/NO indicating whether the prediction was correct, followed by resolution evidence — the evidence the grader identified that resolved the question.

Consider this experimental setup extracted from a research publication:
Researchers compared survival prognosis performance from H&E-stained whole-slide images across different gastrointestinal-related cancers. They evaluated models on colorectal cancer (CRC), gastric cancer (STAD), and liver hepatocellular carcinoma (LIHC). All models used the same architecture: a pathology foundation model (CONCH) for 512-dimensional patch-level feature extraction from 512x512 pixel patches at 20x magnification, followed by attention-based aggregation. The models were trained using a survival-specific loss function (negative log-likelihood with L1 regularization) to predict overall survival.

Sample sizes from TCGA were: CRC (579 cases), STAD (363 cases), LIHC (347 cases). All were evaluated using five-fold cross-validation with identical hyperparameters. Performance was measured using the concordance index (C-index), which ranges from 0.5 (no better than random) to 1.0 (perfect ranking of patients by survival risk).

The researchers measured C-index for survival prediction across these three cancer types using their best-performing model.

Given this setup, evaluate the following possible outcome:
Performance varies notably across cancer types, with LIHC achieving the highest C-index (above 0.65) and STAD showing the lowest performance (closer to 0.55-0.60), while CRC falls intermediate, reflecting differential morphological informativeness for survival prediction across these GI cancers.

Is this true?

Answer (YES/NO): NO